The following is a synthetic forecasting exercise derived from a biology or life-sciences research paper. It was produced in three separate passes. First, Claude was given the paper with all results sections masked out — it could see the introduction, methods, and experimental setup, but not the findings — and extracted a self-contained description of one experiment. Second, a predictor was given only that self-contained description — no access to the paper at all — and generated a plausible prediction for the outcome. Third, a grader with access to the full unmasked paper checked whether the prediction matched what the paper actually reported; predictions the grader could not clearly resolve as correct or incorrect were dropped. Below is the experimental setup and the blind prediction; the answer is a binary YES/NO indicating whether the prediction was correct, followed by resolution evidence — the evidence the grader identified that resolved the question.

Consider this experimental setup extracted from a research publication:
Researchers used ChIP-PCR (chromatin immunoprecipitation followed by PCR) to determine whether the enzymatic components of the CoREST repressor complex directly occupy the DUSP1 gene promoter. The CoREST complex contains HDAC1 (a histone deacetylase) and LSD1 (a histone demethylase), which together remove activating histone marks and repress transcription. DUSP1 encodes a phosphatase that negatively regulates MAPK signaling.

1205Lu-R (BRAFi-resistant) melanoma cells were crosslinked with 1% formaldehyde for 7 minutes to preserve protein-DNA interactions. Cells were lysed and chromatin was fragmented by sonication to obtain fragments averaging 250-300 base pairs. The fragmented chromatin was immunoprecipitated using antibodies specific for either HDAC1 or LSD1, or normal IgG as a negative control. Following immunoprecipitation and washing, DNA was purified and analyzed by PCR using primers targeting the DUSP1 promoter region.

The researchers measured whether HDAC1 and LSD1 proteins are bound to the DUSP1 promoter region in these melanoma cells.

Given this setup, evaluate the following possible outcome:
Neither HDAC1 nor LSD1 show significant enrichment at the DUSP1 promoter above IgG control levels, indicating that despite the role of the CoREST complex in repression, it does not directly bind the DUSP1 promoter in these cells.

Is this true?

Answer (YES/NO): NO